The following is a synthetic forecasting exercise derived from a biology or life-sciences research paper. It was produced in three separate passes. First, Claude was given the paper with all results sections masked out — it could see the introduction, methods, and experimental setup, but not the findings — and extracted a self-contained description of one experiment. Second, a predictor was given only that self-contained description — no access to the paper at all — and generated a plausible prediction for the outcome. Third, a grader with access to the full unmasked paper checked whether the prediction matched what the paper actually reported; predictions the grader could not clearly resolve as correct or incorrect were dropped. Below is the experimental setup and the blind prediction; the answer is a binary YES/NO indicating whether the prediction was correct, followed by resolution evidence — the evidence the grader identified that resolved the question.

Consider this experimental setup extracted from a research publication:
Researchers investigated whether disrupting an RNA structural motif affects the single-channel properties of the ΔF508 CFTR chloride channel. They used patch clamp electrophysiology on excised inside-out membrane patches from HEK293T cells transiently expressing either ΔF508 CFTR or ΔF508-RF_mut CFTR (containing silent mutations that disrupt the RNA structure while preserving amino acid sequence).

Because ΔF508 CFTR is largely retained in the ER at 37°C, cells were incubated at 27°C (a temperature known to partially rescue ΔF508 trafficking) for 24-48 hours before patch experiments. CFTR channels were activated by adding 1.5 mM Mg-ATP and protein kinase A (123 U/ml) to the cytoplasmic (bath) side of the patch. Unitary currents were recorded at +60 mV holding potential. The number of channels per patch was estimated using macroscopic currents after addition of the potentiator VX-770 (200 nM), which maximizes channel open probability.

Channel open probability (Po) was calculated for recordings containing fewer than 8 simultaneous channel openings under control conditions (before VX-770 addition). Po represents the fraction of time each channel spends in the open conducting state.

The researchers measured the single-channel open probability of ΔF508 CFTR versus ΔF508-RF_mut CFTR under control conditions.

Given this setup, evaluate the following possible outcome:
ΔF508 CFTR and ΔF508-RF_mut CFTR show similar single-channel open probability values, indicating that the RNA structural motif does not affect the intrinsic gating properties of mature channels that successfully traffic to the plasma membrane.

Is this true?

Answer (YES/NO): NO